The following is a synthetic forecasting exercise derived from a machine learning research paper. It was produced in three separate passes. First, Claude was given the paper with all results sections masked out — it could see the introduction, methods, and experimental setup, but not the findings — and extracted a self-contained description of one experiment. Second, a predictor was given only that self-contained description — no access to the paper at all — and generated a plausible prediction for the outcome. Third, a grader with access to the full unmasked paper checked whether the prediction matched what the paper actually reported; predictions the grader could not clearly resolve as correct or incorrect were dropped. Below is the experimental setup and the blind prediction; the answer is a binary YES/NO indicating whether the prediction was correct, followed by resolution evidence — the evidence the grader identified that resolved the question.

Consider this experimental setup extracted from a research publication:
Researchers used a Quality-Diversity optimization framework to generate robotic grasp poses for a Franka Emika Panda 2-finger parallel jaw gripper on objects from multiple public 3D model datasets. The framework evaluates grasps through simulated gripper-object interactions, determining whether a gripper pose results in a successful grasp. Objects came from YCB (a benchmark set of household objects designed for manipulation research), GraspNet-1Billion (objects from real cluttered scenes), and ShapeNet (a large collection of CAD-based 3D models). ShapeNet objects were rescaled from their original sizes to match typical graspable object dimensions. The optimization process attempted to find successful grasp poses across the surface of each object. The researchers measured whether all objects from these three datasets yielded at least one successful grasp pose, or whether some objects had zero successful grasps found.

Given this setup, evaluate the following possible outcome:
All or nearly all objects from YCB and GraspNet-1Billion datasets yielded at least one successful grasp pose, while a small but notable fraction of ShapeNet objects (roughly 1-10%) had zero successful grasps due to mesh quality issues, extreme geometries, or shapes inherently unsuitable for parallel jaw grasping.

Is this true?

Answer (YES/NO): NO